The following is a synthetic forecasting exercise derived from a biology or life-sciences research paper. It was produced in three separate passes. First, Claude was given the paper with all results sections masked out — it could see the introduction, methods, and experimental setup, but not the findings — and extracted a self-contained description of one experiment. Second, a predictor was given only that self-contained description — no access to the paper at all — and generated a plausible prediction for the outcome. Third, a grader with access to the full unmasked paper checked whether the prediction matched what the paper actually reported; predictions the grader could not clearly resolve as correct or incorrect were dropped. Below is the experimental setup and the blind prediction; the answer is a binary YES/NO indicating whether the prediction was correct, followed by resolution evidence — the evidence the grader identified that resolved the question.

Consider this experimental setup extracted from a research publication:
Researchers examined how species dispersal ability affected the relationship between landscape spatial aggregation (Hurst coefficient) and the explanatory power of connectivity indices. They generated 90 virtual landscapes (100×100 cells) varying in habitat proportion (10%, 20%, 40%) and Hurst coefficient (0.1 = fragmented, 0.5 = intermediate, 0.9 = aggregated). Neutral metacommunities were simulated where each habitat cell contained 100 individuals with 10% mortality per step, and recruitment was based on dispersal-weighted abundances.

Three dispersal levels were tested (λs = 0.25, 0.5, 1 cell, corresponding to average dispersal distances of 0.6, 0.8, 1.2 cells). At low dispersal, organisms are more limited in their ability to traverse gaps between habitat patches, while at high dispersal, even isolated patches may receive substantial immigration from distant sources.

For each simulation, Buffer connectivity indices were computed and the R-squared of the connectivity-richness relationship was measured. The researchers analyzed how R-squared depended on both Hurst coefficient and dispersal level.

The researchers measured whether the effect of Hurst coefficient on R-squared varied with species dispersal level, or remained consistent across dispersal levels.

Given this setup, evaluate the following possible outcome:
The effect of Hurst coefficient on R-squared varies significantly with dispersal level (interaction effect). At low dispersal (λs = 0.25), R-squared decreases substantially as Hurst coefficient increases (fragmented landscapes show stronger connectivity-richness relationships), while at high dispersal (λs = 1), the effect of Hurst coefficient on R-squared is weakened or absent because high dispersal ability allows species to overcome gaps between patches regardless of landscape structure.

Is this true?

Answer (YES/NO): NO